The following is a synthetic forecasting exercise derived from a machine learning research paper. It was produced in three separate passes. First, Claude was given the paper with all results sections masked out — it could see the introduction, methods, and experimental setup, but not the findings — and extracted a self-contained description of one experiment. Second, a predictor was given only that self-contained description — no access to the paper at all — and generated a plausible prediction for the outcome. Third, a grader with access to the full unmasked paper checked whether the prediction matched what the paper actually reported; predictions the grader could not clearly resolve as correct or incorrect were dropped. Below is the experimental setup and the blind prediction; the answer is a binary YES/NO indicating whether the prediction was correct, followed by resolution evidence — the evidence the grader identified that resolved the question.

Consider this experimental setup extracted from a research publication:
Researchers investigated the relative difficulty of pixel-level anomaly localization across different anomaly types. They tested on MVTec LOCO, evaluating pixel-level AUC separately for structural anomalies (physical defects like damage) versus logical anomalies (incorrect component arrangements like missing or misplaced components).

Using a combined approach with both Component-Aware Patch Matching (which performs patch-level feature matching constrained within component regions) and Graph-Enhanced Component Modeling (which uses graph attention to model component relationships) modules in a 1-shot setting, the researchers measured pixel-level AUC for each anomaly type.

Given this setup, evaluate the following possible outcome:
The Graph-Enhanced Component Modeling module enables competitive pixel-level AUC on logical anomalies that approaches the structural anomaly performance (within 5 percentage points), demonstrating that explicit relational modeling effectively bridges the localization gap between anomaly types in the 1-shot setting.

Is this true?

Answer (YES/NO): NO